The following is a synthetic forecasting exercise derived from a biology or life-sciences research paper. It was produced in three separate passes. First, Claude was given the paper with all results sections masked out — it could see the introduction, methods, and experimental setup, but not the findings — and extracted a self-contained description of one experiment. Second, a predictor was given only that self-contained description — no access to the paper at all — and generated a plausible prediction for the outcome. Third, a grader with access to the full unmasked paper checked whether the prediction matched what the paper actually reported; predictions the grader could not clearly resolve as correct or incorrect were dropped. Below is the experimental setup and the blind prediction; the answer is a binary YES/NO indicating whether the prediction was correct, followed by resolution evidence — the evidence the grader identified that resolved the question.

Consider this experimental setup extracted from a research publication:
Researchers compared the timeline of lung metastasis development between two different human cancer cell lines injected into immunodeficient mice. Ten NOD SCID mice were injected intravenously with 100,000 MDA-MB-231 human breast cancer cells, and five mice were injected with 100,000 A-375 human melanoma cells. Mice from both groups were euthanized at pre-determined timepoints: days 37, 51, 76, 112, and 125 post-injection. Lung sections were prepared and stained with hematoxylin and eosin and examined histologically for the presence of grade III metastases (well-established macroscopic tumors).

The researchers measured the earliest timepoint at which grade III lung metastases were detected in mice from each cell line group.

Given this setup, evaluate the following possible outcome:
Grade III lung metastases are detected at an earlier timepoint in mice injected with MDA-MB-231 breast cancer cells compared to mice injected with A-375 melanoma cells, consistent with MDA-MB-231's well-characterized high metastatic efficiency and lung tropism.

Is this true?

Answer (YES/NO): NO